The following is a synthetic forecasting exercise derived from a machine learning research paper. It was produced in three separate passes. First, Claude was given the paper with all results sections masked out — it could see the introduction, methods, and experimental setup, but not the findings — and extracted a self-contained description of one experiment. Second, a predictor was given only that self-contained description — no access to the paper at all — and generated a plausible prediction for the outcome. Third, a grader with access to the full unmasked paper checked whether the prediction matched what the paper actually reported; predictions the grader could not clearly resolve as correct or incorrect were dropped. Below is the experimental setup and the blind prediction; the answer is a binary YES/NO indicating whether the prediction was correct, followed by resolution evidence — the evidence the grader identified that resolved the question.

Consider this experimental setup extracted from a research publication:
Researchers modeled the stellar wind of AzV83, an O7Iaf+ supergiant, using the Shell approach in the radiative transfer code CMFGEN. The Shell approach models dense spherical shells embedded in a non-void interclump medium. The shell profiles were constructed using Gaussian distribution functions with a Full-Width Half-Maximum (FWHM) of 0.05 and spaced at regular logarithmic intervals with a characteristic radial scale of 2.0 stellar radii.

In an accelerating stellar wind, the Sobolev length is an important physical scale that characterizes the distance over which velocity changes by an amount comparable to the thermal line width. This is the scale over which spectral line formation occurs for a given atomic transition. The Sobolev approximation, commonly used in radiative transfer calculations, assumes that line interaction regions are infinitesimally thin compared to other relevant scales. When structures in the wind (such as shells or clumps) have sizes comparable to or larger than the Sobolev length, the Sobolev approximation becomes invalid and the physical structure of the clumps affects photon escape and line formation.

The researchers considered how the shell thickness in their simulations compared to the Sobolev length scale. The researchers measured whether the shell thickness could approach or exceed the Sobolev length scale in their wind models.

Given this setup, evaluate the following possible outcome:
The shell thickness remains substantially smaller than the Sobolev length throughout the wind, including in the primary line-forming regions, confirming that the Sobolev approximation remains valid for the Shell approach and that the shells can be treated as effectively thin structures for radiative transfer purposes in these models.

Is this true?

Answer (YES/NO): NO